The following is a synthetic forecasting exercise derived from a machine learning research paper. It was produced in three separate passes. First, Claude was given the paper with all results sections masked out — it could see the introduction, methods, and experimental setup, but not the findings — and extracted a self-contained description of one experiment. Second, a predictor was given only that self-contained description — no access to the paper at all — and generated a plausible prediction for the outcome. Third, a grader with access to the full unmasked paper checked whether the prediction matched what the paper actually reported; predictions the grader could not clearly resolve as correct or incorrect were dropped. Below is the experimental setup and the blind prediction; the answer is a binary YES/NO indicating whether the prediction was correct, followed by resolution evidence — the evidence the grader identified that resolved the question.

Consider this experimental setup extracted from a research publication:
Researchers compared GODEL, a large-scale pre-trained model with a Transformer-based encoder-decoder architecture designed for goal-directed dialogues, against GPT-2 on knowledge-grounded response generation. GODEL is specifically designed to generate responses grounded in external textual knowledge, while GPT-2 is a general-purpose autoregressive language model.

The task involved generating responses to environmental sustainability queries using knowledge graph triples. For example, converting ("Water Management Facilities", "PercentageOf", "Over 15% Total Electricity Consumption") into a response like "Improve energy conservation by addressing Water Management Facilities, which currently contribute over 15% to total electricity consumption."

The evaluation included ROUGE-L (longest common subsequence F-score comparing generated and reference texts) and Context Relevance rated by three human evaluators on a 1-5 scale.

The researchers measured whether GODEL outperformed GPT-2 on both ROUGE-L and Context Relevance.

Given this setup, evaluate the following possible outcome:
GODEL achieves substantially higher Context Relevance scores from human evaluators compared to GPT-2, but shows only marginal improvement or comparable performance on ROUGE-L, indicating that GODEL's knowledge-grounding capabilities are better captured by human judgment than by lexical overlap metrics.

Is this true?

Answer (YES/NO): NO